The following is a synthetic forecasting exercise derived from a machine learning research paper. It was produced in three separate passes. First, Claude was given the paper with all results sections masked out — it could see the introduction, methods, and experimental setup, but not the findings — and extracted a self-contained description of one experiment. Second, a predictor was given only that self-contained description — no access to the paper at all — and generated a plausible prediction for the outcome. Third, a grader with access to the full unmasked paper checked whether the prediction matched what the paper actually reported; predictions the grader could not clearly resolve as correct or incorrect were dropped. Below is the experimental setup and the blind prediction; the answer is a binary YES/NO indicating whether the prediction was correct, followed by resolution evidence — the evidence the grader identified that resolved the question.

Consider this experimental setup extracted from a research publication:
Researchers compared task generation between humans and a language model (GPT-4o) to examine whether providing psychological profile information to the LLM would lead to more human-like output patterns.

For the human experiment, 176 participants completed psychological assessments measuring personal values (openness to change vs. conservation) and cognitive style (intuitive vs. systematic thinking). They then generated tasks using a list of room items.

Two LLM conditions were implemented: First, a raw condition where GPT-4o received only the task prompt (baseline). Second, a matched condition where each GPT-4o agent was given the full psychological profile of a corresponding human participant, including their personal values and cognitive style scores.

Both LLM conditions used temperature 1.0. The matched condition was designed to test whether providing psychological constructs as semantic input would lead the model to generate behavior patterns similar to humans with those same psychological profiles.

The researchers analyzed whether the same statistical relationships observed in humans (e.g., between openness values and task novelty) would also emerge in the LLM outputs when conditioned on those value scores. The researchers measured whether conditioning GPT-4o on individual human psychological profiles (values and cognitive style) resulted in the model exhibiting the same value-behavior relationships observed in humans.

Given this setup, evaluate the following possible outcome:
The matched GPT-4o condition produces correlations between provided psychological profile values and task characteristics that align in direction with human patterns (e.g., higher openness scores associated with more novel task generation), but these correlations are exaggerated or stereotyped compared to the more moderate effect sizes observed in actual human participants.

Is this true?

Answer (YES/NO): NO